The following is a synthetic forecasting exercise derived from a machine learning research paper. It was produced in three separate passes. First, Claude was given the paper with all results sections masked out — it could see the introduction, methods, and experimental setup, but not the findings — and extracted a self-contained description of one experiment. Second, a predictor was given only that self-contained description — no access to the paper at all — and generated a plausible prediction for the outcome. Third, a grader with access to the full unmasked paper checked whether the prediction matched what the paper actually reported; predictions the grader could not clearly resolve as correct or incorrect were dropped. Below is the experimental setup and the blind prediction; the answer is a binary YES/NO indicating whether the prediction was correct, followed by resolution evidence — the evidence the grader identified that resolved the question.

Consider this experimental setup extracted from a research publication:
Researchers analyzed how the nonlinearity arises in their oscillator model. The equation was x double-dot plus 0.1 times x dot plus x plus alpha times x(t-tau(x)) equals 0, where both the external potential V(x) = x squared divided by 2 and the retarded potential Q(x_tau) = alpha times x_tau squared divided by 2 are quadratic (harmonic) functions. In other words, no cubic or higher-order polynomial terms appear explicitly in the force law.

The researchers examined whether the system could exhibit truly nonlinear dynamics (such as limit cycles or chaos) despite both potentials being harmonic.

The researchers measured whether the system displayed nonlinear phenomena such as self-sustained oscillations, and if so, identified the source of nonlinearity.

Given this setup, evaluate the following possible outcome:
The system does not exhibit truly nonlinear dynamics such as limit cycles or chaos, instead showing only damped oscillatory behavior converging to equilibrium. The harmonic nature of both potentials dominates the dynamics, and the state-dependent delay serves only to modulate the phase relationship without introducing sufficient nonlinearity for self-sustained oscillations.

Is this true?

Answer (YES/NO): NO